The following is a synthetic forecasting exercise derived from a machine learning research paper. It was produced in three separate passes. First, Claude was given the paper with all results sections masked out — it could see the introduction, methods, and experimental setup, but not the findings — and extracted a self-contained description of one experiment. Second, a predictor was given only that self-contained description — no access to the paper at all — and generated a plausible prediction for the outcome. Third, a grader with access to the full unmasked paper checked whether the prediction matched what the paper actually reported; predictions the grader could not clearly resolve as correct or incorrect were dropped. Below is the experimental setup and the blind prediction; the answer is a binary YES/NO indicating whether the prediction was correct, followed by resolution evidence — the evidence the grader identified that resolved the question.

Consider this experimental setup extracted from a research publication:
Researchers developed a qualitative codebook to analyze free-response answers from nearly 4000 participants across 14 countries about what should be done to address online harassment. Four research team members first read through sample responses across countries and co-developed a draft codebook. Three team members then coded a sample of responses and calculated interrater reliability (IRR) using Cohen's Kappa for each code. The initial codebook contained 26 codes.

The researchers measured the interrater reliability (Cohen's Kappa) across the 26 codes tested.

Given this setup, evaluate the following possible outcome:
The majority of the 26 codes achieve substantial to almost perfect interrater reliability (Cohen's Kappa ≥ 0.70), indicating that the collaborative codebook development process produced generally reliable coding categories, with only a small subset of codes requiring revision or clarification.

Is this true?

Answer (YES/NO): NO